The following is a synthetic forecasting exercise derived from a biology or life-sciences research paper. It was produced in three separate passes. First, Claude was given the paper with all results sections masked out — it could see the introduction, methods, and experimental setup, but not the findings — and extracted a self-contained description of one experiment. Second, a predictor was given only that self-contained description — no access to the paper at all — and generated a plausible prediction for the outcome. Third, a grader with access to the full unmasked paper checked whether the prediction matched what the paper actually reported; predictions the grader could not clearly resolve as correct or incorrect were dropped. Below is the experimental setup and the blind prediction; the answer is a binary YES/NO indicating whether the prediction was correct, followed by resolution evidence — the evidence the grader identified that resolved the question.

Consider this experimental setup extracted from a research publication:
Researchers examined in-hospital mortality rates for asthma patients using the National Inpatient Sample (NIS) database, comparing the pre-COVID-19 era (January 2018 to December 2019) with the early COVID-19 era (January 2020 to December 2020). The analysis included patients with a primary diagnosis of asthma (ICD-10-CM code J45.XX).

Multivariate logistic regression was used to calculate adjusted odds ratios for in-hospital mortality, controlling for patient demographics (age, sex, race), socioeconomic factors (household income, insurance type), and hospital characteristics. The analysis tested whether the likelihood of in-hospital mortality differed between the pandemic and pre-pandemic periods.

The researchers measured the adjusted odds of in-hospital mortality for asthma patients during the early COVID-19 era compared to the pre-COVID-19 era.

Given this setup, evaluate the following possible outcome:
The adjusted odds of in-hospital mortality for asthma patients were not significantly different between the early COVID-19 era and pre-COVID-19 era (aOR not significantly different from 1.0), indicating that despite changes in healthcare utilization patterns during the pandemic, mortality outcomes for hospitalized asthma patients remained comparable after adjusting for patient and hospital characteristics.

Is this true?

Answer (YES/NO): NO